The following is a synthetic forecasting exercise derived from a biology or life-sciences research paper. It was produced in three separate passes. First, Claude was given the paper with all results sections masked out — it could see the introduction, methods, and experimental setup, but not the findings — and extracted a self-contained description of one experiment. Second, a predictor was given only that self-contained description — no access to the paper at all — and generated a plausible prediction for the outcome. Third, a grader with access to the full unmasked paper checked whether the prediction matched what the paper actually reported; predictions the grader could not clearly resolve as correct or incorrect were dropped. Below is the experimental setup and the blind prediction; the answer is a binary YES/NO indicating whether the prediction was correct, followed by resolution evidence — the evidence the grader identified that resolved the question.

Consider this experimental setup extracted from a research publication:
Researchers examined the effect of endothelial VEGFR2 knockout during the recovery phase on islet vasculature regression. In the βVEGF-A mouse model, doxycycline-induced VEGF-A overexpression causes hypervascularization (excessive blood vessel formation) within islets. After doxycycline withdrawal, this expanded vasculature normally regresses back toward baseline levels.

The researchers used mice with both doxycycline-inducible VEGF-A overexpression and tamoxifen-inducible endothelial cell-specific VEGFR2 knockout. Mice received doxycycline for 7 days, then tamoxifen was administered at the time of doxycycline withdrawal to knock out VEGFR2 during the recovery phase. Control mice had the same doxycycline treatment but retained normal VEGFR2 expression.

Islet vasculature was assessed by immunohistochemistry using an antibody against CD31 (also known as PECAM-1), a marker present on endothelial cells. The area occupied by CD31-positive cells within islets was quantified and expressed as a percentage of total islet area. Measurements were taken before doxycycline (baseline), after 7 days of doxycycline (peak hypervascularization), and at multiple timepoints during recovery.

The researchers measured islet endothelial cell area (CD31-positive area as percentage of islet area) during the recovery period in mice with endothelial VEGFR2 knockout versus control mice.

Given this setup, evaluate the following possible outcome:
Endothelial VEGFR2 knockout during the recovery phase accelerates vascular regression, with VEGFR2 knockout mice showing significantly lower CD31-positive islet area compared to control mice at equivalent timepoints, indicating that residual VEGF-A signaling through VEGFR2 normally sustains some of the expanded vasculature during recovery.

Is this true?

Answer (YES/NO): YES